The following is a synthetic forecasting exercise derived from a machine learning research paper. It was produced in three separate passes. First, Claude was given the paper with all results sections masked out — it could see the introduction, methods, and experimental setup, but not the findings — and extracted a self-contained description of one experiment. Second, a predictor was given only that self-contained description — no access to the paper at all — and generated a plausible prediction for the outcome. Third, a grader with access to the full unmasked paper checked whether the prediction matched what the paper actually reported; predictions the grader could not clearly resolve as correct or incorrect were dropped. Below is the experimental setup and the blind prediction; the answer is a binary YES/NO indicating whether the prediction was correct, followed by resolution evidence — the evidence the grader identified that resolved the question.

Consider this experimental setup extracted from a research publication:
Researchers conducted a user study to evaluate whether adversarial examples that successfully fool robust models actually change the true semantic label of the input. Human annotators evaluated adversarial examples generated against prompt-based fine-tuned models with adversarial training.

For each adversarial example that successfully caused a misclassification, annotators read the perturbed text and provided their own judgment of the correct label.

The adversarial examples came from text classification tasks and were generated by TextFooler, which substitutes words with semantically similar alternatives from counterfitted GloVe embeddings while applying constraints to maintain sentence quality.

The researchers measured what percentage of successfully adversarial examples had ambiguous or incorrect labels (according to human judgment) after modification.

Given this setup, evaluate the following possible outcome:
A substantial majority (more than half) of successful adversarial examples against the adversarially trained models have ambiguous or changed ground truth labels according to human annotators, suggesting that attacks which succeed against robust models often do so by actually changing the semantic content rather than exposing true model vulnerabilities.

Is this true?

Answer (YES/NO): NO